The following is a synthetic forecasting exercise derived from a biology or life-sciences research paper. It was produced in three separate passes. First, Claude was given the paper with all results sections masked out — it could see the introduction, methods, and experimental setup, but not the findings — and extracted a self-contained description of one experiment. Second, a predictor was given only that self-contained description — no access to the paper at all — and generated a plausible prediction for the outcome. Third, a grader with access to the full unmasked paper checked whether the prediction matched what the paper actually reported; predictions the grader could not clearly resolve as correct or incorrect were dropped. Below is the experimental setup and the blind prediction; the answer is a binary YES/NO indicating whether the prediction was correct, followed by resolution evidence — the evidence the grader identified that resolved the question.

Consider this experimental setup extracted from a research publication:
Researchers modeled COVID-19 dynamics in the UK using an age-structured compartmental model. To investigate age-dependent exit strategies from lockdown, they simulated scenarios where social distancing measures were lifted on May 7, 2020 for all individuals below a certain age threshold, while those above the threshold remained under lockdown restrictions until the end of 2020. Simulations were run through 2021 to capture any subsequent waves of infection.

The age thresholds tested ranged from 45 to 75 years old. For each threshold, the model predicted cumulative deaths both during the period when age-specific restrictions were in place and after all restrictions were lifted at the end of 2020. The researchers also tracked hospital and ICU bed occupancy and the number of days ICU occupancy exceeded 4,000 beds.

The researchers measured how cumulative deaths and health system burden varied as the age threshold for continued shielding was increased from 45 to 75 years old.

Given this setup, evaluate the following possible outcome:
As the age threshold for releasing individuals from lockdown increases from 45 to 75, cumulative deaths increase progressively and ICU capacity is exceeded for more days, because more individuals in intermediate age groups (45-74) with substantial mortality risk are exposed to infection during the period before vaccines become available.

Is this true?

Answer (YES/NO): NO